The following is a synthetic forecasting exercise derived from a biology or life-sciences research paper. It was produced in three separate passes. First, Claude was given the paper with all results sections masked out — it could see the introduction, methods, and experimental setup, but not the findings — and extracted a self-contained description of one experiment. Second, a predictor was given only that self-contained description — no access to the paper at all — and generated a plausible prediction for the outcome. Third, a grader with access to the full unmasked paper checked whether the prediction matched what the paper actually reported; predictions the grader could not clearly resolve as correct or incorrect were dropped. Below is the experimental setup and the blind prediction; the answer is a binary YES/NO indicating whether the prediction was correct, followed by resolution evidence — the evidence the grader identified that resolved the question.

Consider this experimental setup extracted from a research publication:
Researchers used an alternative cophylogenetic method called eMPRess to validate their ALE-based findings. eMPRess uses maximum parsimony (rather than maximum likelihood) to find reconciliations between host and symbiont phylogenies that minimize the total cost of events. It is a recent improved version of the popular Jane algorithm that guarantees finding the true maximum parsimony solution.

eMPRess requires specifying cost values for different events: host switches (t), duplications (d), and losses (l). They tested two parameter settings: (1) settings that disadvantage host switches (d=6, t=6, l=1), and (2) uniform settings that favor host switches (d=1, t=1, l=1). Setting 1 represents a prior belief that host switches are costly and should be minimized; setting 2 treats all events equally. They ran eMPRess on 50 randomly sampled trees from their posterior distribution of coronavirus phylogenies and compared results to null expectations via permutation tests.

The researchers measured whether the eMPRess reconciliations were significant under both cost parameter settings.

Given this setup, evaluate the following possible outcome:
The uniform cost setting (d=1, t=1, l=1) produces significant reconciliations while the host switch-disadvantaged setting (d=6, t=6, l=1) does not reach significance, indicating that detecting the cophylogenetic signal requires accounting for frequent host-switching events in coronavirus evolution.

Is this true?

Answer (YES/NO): NO